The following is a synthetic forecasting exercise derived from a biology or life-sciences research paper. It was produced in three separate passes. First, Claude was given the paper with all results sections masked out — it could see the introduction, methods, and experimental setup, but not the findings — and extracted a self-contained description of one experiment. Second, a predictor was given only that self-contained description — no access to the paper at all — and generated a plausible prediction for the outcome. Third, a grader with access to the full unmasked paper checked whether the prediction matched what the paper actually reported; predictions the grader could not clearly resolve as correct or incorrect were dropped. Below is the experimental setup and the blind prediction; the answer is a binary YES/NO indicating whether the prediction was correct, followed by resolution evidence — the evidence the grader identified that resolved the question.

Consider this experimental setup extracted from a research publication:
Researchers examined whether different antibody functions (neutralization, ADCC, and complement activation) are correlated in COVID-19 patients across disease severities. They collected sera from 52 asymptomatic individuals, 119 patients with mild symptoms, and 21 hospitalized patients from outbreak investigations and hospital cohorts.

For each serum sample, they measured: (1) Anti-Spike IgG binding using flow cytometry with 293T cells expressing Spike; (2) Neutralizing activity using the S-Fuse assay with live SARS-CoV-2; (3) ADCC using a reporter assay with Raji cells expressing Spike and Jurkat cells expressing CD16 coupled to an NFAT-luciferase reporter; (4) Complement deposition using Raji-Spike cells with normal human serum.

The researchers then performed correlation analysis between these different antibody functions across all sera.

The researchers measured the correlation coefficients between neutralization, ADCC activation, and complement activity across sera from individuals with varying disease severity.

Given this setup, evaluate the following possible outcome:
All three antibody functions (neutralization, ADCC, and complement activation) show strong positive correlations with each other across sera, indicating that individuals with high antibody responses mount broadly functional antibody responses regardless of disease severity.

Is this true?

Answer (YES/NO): YES